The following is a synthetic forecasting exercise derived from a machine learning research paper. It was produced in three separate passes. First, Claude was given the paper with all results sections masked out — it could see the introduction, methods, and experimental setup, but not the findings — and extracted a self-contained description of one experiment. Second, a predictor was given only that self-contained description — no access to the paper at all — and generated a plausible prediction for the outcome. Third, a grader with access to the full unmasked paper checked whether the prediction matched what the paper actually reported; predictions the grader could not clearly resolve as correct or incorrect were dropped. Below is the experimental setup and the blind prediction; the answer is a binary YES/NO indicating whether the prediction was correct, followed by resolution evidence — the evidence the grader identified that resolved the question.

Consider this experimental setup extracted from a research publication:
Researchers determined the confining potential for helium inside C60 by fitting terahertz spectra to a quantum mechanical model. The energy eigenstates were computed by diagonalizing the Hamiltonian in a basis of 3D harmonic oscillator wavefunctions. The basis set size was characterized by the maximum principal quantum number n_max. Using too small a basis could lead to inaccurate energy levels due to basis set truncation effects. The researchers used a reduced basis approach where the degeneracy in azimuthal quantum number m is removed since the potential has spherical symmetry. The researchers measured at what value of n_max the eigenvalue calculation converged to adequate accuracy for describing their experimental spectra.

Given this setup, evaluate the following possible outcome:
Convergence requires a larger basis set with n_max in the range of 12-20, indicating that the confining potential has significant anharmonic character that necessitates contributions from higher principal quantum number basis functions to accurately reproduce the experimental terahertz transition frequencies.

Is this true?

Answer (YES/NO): YES